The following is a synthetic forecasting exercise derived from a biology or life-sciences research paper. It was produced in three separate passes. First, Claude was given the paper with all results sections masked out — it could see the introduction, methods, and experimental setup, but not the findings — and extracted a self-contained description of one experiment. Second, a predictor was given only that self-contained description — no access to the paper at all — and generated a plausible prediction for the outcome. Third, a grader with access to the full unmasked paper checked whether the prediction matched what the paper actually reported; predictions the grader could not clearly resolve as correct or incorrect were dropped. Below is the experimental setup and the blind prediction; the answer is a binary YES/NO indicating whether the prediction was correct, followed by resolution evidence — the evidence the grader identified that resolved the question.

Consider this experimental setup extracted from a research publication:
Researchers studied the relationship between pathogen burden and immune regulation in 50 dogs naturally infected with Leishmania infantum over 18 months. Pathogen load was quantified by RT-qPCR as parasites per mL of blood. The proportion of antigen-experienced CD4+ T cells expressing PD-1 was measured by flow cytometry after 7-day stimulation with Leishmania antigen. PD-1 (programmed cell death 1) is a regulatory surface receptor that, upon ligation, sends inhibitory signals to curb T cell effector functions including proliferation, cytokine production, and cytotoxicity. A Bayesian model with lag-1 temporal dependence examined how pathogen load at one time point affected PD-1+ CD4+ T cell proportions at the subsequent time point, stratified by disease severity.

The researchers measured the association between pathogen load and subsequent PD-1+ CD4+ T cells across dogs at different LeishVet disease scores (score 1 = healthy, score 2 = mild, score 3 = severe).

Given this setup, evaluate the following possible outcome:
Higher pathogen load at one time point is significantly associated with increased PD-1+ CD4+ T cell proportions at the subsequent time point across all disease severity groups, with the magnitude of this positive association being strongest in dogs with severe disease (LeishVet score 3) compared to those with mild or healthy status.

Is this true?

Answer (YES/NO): NO